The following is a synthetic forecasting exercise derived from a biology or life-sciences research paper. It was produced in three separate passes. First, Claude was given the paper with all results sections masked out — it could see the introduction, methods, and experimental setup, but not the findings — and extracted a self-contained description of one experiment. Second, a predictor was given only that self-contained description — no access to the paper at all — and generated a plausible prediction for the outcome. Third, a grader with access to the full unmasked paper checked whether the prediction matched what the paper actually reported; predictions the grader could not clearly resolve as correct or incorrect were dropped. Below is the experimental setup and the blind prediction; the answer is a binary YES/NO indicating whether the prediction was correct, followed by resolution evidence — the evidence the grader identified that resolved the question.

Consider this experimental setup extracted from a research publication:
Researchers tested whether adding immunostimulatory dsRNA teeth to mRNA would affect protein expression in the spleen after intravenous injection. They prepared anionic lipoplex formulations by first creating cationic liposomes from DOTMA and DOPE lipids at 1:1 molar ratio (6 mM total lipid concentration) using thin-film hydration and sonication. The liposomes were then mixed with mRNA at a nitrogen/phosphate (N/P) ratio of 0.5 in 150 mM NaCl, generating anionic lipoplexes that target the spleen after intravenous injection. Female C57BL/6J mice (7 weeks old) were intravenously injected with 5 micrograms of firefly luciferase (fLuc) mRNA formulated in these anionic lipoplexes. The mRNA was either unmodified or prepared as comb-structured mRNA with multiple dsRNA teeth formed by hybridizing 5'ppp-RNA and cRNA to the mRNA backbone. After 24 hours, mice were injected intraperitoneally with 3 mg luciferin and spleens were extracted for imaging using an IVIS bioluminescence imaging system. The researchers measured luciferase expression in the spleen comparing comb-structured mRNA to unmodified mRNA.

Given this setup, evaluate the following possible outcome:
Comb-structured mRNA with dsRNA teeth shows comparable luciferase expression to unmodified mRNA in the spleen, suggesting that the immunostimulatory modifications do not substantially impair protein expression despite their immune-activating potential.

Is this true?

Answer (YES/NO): YES